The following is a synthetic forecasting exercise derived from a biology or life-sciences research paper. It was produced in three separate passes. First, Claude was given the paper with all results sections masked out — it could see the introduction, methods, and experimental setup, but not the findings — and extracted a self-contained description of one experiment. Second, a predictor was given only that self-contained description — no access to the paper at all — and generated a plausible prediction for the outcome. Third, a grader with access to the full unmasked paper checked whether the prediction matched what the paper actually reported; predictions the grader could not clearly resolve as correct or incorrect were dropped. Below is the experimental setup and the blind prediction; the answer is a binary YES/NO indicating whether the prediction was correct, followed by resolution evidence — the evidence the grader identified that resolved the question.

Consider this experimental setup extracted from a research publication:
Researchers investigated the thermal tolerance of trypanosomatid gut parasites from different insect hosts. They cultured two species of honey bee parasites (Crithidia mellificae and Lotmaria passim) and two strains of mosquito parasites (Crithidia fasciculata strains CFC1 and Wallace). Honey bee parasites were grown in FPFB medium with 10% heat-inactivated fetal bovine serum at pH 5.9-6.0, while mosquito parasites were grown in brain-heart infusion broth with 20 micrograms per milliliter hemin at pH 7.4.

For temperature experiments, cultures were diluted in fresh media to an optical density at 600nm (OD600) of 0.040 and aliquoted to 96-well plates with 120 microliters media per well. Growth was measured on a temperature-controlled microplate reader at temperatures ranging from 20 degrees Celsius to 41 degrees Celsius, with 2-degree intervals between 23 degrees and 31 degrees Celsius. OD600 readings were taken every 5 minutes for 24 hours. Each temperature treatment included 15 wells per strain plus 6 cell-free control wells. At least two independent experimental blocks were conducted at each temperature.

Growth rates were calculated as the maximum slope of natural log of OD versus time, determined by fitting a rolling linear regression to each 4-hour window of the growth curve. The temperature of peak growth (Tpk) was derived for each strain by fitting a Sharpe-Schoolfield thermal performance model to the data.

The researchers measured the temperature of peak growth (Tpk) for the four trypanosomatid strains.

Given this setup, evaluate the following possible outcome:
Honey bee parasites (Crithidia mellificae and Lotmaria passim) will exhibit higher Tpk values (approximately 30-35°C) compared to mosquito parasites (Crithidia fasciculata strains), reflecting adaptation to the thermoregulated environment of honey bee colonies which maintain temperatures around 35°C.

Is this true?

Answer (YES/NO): NO